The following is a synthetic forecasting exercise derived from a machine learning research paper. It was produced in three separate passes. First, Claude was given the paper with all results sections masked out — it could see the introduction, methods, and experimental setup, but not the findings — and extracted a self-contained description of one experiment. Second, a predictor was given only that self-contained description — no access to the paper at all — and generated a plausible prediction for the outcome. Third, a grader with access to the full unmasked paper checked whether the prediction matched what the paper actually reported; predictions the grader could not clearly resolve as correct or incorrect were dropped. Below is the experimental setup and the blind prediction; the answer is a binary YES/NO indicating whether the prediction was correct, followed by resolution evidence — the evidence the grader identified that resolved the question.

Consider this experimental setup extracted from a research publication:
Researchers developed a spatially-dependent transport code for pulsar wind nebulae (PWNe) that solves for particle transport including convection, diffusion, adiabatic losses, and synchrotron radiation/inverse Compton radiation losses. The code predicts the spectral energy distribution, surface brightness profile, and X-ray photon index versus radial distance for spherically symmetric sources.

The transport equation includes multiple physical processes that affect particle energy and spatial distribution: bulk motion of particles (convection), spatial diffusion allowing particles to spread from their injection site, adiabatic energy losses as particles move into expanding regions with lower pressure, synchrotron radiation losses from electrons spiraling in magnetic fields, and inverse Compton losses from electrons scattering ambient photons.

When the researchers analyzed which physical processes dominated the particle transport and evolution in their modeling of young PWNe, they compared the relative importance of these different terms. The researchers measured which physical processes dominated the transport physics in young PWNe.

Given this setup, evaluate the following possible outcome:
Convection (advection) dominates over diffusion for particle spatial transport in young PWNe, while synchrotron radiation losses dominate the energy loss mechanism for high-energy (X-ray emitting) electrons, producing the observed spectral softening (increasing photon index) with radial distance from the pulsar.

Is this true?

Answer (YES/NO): YES